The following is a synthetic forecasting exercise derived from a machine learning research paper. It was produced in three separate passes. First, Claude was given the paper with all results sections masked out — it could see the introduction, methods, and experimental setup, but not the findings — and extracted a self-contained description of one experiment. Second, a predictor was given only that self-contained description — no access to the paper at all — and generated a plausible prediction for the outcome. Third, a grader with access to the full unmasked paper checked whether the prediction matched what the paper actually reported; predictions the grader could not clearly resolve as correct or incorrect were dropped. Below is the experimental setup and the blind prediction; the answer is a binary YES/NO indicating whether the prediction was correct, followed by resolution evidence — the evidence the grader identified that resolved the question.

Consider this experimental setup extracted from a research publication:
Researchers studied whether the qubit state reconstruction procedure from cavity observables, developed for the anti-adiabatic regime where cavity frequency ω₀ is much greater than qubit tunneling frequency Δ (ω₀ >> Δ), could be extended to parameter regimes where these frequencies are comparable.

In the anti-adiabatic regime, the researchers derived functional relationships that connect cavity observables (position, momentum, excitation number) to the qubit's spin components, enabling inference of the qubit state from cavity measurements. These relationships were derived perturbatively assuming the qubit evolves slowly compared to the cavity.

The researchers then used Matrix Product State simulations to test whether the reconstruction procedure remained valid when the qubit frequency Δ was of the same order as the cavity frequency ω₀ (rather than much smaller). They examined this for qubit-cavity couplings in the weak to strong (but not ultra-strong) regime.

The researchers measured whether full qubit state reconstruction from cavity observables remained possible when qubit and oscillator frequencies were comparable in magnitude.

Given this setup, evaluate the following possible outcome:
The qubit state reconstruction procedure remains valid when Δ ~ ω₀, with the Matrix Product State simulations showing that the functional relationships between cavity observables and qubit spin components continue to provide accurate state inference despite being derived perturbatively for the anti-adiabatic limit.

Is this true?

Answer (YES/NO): NO